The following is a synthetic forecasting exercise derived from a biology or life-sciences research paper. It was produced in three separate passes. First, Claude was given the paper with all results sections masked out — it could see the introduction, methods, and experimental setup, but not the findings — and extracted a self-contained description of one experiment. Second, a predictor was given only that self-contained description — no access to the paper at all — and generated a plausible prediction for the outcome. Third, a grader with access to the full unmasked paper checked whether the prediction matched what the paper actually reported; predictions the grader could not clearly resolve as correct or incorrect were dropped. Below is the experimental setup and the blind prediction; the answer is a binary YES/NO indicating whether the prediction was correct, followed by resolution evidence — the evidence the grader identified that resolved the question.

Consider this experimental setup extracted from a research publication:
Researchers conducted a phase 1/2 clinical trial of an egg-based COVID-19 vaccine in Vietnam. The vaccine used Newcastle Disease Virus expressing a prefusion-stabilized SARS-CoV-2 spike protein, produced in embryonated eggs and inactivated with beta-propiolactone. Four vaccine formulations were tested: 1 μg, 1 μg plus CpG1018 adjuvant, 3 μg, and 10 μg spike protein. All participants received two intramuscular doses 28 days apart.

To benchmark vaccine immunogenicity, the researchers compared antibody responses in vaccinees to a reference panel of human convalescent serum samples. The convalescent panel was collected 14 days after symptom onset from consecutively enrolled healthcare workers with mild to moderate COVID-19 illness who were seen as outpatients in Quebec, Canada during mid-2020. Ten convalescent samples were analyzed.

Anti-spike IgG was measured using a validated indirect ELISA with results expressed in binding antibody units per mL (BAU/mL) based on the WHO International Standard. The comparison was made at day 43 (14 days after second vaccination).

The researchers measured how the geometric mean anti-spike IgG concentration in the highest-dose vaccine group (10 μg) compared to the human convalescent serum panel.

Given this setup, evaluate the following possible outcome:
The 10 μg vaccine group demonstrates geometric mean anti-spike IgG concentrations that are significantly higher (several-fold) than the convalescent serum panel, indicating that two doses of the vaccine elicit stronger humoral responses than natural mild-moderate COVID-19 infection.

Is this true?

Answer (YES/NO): YES